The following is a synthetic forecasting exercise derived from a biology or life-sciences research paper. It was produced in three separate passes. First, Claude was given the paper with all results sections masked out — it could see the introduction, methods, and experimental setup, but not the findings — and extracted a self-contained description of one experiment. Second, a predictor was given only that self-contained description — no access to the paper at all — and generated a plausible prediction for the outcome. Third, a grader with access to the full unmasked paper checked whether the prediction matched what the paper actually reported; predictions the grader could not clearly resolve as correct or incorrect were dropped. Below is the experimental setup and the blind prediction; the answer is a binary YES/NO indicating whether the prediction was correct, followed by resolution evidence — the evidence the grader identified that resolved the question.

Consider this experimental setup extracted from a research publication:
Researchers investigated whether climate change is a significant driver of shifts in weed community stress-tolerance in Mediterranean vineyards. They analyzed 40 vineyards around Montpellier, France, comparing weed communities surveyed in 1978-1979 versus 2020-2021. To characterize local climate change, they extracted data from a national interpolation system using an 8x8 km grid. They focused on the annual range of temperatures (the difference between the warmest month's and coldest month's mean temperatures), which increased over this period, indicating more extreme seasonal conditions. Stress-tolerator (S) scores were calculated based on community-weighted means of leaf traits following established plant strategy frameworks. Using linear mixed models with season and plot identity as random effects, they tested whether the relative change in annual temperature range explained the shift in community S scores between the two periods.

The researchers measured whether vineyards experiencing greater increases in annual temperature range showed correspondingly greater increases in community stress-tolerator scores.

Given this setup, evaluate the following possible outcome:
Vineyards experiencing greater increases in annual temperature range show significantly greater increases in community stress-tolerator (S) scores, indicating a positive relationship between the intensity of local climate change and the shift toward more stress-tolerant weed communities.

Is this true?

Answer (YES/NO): YES